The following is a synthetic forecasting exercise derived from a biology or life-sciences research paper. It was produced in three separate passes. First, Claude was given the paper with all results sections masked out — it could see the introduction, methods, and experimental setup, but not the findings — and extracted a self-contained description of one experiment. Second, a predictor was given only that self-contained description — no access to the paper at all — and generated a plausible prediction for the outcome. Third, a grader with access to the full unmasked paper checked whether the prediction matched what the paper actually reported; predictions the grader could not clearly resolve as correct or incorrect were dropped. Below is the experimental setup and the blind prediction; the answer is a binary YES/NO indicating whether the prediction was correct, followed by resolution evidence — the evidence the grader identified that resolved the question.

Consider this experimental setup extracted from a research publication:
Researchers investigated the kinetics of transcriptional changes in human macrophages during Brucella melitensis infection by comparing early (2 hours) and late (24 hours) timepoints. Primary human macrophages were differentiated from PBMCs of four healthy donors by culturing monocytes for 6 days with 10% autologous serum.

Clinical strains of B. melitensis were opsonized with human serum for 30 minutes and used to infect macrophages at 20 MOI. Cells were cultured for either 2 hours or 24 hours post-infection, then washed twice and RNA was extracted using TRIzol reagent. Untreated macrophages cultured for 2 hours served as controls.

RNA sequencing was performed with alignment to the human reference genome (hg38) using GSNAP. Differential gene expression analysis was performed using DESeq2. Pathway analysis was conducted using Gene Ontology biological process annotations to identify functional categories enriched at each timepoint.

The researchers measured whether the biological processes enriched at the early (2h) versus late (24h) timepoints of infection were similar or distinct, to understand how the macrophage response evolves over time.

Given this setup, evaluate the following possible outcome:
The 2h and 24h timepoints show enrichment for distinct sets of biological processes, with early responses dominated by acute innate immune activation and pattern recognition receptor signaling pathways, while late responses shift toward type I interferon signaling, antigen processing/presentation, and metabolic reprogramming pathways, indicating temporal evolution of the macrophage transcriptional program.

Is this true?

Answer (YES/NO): NO